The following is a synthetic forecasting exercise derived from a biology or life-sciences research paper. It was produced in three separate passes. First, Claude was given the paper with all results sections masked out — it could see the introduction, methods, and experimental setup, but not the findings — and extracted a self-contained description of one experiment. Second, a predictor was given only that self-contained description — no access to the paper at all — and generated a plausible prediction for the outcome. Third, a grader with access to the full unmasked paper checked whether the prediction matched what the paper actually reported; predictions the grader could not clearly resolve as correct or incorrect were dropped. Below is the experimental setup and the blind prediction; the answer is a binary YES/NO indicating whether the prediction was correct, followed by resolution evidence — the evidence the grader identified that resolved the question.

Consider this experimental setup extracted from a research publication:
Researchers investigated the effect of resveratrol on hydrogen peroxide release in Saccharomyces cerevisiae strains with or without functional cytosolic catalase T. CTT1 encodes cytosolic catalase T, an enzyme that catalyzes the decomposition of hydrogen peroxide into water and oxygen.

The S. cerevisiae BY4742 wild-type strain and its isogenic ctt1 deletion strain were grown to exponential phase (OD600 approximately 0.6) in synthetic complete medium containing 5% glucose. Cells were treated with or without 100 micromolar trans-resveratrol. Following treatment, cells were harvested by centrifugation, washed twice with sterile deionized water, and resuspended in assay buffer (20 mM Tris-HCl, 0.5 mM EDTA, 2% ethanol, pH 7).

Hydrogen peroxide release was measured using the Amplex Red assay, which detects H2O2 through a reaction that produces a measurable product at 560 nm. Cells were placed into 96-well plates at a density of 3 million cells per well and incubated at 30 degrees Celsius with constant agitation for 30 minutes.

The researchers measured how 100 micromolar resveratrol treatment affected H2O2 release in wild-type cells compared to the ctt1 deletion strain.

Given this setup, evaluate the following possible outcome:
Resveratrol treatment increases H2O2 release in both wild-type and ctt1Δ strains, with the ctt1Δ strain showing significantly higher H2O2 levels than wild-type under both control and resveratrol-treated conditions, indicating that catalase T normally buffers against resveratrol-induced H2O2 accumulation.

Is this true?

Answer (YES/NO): NO